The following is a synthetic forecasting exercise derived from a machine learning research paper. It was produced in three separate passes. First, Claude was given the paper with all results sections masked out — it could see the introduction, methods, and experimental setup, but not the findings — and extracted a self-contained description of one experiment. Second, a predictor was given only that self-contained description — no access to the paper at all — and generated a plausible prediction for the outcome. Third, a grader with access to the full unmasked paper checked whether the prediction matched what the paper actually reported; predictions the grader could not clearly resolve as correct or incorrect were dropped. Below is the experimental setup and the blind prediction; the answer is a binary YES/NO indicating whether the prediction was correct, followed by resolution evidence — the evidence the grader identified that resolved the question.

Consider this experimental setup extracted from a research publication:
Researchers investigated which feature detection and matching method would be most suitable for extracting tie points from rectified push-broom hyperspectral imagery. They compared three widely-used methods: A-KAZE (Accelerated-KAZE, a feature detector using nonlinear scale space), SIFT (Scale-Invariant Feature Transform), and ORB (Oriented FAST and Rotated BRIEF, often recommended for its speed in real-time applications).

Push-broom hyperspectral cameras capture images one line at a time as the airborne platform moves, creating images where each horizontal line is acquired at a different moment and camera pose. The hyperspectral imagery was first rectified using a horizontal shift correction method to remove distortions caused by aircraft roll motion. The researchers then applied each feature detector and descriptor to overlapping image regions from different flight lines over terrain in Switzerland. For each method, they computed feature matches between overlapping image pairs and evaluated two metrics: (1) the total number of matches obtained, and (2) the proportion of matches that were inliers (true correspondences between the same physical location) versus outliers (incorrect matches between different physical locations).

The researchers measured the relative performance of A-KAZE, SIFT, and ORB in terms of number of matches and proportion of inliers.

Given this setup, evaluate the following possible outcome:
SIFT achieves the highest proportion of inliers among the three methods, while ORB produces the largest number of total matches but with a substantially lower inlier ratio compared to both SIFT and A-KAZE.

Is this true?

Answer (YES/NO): NO